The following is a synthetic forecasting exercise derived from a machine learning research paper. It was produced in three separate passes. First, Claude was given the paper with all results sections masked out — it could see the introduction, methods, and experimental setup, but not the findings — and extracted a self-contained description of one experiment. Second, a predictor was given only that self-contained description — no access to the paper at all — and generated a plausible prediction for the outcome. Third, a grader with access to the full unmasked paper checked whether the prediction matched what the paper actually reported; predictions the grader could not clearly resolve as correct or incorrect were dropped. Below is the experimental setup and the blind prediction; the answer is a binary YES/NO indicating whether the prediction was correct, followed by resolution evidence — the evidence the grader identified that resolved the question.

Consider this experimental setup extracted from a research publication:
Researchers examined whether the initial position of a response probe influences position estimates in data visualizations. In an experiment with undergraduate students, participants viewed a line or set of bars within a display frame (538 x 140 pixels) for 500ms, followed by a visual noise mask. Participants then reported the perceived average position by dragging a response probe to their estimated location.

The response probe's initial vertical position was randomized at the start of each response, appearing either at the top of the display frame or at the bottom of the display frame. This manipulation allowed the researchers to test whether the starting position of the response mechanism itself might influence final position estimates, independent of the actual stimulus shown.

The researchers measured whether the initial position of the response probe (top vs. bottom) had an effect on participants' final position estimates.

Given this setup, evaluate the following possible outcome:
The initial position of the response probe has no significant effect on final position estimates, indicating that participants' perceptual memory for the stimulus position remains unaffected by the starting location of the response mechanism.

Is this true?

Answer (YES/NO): NO